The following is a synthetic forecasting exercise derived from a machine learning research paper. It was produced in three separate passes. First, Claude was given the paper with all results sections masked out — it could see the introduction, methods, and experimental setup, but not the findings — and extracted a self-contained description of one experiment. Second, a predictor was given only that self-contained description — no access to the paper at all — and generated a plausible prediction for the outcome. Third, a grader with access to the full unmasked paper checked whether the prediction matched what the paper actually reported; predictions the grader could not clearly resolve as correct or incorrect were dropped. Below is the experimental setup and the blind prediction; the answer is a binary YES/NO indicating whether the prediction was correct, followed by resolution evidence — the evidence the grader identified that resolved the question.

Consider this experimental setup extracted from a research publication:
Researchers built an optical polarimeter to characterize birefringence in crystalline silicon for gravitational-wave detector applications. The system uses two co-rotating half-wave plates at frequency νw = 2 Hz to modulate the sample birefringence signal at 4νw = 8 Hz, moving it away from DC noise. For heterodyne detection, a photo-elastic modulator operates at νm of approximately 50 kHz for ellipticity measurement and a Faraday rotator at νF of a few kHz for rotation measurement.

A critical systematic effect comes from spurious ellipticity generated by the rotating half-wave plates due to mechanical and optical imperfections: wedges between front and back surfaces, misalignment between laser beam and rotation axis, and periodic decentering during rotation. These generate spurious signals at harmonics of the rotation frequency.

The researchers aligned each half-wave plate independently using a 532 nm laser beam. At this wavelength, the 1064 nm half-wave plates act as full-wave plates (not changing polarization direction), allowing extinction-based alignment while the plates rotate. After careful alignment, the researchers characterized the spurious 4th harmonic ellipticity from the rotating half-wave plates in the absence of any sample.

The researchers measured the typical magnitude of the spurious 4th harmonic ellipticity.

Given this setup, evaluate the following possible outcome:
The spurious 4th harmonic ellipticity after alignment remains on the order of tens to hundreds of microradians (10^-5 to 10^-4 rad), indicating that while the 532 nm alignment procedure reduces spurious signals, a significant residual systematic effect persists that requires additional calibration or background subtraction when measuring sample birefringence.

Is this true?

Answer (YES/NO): NO